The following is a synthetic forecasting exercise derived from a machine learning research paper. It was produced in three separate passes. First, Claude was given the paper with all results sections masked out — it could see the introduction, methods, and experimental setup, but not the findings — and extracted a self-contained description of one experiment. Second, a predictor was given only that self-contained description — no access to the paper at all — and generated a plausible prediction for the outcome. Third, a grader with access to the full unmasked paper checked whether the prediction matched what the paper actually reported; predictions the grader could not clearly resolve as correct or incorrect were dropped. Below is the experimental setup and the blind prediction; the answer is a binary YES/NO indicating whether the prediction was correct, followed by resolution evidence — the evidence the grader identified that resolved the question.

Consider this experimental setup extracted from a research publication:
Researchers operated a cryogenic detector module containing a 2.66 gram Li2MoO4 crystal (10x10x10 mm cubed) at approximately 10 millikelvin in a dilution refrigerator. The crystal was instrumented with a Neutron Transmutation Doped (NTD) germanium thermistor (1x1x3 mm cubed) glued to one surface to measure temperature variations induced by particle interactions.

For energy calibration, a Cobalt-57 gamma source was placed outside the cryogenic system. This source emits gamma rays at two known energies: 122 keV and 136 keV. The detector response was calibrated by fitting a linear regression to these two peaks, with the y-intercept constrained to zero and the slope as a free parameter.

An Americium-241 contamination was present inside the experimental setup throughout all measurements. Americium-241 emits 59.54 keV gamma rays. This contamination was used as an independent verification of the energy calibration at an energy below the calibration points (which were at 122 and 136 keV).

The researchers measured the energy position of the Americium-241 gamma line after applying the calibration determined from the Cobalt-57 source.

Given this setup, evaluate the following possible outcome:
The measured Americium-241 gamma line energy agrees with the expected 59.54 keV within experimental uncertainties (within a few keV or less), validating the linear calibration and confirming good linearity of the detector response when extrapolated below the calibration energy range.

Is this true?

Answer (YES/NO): YES